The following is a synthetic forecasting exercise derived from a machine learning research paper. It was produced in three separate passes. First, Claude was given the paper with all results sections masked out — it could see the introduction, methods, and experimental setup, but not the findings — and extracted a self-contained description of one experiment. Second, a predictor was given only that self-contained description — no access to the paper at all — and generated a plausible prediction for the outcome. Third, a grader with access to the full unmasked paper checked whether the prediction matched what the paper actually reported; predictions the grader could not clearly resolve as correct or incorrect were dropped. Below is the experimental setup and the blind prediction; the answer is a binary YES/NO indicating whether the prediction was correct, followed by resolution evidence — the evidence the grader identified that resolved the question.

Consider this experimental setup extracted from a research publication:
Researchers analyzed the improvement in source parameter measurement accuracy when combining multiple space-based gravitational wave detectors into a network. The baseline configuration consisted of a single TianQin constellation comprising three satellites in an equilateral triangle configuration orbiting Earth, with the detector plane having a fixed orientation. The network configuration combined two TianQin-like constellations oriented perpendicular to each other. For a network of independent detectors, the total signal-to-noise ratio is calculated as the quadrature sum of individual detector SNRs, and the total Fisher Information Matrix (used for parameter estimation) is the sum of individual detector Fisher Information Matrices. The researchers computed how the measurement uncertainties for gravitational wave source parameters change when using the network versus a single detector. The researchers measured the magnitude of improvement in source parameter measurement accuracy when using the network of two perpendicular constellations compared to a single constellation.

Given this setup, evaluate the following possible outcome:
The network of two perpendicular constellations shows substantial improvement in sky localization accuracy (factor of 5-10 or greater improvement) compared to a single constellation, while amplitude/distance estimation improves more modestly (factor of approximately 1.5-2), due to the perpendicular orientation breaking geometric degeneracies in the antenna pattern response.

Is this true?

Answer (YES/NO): NO